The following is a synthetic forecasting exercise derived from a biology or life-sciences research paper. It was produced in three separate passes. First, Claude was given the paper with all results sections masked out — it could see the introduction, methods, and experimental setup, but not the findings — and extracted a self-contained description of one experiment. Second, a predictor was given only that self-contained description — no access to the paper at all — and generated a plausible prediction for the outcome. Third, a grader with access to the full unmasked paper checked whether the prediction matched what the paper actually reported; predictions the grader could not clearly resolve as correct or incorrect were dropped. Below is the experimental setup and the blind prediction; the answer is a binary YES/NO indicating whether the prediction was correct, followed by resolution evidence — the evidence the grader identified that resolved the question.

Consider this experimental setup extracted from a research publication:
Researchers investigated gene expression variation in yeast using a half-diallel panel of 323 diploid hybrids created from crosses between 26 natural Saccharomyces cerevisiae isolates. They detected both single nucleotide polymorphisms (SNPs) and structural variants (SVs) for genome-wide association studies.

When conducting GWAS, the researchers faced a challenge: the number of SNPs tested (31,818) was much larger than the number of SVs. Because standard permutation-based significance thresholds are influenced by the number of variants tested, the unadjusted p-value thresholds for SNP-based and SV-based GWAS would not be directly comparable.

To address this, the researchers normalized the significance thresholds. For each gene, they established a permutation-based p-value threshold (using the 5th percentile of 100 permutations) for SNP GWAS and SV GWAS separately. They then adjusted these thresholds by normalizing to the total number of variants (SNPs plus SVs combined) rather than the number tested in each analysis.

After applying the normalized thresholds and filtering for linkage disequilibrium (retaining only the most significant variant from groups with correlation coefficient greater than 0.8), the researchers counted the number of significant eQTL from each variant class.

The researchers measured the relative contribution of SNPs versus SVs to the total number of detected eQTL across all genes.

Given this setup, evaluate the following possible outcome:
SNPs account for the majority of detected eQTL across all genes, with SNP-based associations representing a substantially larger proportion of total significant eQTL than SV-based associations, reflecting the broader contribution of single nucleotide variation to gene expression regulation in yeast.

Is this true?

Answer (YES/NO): YES